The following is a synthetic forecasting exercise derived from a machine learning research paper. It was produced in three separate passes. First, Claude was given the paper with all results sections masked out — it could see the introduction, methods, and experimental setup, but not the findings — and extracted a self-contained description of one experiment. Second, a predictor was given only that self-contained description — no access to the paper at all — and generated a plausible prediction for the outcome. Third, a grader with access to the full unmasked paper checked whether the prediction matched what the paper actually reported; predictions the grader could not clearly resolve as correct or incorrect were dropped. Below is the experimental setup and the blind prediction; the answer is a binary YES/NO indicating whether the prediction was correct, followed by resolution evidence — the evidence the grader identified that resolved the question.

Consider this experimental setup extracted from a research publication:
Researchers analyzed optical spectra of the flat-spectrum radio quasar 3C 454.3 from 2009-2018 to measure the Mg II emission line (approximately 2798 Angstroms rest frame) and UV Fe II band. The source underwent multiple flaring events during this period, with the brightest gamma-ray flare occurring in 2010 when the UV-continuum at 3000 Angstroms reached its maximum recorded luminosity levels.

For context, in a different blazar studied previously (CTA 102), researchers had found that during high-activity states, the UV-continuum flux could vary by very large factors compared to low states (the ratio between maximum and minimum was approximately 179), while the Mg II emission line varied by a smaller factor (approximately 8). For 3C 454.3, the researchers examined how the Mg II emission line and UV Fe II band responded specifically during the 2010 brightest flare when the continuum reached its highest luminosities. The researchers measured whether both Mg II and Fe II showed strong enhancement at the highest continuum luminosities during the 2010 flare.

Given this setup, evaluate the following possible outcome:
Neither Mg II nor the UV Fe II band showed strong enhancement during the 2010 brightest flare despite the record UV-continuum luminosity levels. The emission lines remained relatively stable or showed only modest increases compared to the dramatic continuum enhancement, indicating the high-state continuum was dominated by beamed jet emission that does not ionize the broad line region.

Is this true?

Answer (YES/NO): NO